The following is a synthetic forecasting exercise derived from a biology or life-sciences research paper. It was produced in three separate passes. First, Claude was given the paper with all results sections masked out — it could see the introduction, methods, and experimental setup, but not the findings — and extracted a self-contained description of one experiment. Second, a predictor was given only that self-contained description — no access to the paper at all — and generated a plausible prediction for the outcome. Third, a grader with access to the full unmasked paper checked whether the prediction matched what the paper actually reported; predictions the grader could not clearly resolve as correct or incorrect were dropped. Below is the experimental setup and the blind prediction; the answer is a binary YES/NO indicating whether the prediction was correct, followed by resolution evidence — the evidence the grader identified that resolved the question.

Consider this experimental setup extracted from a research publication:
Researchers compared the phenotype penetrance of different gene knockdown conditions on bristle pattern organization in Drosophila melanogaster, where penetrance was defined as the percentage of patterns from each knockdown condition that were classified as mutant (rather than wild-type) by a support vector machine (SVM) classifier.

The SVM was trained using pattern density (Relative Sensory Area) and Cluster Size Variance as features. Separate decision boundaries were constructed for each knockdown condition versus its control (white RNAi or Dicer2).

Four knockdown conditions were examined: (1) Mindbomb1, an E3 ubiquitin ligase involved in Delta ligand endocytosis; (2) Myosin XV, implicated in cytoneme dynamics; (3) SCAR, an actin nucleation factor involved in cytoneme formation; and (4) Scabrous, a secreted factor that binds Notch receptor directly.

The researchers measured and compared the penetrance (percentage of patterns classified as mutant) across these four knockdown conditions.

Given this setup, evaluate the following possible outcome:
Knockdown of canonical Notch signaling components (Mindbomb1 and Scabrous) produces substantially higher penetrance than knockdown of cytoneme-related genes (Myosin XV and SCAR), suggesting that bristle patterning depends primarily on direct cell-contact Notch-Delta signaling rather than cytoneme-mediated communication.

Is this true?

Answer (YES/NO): NO